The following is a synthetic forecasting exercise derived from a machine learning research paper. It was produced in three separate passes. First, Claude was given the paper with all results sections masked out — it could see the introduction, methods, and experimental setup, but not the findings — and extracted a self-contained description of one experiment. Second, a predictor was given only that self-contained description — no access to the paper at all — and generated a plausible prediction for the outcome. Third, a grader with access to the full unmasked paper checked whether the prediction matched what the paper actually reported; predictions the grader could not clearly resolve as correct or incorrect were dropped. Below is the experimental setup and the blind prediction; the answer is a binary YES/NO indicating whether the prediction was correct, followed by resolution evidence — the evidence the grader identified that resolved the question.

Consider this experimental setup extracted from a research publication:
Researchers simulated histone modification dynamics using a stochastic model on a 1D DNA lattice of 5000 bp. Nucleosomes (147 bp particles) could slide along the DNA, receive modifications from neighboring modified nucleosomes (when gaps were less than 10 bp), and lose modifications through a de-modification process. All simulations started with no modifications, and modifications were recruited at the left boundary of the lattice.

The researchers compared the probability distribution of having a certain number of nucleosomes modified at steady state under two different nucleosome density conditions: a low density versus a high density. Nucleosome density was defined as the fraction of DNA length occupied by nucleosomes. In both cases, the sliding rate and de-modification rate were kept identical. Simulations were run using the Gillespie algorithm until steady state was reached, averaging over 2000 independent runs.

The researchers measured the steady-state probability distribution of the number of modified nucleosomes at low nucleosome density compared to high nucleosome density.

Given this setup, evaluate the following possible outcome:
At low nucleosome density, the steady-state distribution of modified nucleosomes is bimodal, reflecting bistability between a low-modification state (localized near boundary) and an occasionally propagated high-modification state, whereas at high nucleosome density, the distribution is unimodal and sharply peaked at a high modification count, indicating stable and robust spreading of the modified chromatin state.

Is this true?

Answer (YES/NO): NO